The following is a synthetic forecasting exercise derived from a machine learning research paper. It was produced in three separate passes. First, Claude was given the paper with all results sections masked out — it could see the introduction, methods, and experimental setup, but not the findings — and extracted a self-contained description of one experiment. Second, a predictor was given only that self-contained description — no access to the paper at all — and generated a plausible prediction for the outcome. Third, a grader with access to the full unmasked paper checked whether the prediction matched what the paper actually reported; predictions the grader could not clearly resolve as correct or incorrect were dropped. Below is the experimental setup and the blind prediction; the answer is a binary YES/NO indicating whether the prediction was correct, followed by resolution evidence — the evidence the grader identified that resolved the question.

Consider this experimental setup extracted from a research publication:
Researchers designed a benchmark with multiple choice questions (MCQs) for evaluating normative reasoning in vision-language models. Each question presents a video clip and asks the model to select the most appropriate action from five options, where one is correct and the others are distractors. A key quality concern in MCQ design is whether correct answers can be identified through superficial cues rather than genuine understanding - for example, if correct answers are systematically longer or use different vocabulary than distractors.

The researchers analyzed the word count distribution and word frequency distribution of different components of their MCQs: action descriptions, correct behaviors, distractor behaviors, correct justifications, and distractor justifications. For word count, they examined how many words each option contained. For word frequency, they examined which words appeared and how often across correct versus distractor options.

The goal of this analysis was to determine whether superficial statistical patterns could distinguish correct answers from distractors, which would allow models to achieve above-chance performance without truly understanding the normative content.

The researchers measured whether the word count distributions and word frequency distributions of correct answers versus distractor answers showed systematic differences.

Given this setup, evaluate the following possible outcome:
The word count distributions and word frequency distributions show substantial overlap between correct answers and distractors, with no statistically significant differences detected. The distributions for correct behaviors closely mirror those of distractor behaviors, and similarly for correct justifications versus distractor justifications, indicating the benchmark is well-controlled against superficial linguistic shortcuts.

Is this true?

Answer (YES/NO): YES